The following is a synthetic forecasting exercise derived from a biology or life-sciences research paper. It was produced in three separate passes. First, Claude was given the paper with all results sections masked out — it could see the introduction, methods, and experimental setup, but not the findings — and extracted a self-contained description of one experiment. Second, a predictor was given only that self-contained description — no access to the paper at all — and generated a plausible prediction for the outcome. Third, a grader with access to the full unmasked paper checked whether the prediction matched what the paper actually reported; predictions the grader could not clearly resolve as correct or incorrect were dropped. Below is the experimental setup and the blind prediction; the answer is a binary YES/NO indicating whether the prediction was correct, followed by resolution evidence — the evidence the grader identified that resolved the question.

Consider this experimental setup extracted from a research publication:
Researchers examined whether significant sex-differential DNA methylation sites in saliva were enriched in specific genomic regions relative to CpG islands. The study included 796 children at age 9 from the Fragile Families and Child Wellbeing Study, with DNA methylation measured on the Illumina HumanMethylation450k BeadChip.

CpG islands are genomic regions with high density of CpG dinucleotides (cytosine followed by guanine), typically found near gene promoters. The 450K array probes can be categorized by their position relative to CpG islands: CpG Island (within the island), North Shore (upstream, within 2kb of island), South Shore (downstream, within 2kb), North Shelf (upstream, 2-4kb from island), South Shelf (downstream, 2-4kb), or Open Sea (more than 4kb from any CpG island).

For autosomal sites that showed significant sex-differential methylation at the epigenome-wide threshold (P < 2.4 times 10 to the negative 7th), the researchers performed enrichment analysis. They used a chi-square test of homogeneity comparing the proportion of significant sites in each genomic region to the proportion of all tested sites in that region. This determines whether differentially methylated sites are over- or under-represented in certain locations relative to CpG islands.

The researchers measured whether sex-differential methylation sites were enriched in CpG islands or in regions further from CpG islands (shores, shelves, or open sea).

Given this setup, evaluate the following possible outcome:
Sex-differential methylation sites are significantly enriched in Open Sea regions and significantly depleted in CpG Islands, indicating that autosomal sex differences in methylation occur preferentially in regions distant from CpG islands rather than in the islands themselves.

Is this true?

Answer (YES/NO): NO